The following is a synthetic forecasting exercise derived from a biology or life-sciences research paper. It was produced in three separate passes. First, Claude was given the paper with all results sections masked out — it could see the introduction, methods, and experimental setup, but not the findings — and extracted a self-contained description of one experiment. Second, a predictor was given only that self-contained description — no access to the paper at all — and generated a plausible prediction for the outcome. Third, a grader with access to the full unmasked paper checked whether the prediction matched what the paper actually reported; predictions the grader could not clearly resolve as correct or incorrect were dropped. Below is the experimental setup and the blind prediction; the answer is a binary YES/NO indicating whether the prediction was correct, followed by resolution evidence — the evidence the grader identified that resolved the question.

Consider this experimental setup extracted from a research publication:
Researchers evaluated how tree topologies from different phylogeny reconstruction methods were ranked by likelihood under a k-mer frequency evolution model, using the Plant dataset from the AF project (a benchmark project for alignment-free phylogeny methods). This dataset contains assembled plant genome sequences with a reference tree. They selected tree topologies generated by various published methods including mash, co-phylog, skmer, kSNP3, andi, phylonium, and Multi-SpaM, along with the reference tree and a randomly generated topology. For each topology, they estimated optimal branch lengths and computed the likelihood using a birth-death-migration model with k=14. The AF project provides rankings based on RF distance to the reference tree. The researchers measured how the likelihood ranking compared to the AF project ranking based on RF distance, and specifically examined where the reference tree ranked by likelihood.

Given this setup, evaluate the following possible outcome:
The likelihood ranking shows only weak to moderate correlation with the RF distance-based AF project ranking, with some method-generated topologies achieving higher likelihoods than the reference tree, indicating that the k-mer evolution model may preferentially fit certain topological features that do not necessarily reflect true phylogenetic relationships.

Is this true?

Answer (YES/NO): NO